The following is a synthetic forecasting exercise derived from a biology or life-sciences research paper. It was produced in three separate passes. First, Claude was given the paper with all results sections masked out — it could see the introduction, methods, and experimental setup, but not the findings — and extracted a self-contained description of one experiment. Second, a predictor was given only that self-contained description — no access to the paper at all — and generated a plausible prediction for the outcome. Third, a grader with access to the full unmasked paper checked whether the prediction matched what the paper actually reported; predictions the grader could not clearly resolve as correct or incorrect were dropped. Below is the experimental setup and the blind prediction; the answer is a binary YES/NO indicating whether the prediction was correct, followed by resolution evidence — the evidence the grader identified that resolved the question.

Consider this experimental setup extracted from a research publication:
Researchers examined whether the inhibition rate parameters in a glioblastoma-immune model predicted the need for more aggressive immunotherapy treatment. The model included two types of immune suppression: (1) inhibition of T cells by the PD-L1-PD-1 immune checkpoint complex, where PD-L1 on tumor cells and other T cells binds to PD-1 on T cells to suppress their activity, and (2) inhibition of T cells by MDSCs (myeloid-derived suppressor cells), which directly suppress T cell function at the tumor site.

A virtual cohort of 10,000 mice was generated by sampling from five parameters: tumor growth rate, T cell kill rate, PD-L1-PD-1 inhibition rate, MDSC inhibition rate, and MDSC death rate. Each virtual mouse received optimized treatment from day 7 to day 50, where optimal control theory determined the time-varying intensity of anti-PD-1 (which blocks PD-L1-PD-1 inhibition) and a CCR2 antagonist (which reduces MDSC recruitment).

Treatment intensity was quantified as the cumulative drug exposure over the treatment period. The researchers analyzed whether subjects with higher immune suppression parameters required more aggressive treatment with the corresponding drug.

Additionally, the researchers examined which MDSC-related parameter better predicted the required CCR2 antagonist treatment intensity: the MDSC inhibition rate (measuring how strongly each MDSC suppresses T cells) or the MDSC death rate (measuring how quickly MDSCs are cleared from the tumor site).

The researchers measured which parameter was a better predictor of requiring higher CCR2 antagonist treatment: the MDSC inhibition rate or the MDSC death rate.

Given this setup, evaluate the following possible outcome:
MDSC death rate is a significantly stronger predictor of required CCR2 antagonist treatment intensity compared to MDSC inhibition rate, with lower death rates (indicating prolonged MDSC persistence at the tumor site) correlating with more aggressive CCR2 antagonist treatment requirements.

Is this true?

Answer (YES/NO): YES